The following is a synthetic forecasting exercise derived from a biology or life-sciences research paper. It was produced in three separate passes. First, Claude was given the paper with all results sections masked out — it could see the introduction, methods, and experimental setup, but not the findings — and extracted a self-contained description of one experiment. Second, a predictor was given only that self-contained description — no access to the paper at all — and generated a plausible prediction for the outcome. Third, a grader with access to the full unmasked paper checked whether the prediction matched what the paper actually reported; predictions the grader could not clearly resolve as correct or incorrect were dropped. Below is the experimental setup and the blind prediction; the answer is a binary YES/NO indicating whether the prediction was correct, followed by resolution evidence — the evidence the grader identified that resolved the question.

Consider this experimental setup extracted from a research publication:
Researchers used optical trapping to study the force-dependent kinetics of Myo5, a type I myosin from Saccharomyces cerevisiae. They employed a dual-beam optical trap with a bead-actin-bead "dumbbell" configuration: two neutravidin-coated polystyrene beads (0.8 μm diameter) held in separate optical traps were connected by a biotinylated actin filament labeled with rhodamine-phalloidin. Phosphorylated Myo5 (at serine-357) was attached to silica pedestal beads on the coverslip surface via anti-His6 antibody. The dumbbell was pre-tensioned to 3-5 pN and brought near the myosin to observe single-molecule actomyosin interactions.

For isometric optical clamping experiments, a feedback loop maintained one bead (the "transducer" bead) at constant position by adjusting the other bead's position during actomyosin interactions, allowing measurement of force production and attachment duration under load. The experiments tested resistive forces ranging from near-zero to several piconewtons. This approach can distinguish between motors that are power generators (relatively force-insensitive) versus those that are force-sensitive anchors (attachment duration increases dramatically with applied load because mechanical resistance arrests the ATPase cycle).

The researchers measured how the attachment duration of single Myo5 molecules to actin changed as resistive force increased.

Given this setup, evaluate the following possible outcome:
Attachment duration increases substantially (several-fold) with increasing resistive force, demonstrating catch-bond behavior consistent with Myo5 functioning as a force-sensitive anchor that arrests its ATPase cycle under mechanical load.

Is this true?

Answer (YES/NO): NO